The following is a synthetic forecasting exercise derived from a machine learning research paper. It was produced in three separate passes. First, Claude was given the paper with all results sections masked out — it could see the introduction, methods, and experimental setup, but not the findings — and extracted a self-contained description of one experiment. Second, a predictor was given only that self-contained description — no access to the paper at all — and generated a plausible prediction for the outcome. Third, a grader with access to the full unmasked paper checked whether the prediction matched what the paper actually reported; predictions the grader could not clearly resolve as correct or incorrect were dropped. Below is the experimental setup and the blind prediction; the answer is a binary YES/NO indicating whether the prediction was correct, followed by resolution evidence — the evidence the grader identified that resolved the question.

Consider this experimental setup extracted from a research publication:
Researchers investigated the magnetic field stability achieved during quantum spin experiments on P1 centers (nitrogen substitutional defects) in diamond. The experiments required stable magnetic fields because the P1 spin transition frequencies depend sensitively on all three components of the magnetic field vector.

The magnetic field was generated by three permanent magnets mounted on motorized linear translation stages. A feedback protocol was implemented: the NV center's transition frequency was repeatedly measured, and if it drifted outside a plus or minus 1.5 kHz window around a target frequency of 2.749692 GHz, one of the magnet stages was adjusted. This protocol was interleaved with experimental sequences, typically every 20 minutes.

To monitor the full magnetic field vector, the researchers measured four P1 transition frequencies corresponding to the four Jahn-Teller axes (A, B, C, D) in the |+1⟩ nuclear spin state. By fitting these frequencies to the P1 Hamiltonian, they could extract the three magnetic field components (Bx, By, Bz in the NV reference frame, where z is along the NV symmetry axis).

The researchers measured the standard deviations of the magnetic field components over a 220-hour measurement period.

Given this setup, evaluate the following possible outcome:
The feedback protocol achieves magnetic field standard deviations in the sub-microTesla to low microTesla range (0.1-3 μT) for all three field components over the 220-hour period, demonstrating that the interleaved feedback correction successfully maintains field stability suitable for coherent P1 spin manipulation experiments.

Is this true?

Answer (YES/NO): YES